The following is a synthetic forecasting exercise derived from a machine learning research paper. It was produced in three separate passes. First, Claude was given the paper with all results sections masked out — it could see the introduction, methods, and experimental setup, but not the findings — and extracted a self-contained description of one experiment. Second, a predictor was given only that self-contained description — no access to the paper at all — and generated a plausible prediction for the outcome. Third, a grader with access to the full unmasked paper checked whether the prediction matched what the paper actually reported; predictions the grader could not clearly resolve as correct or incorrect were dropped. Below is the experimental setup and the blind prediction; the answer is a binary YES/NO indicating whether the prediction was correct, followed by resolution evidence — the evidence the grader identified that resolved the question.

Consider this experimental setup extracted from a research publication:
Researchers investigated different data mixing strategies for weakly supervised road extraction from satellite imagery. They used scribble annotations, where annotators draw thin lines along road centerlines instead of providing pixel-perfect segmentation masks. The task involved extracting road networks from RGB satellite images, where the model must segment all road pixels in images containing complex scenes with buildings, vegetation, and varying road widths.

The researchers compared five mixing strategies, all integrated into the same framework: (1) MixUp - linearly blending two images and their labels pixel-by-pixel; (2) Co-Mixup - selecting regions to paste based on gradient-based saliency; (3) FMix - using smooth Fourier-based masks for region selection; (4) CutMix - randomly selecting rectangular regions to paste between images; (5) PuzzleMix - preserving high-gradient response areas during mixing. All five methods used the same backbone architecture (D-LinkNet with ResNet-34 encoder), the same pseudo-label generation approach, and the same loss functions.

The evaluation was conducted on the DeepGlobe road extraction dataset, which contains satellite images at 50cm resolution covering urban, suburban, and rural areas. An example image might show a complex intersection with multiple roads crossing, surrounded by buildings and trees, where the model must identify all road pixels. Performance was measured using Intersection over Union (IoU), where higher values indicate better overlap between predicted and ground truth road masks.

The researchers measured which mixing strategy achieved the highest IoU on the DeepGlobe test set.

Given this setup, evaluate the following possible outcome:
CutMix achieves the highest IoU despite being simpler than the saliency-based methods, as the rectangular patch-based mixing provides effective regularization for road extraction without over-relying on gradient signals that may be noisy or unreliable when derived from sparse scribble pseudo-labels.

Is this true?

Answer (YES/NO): NO